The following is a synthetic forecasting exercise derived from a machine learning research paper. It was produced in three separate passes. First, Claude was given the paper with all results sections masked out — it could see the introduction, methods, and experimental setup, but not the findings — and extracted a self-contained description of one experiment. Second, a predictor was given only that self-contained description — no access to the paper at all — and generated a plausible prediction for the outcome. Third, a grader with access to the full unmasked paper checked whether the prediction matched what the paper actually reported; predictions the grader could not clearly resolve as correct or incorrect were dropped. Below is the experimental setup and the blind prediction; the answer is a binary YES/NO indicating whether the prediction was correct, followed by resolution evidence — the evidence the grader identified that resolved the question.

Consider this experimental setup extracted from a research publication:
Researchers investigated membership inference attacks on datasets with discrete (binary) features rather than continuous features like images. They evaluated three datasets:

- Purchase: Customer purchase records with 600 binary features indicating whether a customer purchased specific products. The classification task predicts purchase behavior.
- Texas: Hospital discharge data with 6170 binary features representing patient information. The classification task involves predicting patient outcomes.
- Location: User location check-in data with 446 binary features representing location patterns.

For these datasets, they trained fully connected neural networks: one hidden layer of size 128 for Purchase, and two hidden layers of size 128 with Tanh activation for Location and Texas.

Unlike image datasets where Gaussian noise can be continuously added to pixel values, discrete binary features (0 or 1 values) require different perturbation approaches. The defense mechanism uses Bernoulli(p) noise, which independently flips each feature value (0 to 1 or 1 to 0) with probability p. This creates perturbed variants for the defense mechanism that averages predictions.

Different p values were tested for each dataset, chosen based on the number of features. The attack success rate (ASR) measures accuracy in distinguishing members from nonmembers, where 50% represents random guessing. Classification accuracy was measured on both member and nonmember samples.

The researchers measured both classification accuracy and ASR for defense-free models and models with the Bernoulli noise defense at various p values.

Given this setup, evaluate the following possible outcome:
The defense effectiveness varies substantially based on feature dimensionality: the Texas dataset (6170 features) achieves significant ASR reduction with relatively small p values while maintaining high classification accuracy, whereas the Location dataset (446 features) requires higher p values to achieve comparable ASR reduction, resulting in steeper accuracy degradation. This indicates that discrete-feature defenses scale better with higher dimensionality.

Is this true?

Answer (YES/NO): NO